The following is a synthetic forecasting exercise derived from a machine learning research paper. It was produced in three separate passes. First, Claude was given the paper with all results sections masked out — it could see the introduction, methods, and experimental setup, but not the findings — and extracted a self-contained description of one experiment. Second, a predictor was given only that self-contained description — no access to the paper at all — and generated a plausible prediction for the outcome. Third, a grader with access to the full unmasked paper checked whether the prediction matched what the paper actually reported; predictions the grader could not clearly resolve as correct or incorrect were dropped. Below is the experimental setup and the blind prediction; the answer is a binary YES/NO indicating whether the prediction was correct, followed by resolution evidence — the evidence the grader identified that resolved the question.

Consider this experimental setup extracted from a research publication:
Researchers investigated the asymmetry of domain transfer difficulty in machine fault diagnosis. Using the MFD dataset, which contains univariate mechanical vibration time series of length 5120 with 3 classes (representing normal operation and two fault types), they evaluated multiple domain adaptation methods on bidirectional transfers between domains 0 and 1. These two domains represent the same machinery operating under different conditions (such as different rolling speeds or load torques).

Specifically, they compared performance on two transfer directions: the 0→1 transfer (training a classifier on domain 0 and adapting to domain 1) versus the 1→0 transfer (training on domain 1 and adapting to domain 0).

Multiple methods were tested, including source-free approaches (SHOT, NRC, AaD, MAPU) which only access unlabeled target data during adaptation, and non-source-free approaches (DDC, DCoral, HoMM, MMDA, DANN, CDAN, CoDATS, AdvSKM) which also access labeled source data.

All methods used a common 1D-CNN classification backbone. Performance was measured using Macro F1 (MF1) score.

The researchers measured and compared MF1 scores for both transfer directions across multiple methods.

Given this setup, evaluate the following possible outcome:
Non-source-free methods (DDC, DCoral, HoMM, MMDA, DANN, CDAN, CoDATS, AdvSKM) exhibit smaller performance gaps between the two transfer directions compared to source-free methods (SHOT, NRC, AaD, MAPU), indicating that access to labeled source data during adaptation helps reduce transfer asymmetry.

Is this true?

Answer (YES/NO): NO